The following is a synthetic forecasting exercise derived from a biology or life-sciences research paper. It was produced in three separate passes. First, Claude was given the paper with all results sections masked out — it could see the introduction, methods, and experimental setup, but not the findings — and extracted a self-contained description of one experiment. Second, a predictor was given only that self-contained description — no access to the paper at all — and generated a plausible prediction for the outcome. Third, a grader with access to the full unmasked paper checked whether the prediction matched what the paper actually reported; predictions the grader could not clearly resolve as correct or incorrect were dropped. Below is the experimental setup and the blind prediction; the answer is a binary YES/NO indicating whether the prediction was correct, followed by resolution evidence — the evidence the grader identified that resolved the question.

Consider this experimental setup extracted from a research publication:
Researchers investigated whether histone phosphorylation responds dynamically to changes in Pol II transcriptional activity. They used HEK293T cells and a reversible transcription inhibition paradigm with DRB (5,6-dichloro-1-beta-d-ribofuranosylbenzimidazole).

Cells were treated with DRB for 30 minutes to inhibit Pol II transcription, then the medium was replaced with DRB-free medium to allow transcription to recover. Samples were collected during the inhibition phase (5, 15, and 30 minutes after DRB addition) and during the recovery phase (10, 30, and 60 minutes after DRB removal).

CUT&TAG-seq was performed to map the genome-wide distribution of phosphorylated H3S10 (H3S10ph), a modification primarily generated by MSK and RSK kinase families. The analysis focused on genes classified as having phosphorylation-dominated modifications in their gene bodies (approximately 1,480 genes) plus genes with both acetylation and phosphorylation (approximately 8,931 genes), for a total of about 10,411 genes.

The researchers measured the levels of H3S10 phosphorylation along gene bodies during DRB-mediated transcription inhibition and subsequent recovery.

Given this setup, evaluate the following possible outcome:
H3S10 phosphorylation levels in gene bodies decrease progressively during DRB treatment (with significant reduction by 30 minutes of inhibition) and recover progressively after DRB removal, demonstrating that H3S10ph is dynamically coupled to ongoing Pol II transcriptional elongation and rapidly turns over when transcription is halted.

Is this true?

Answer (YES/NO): YES